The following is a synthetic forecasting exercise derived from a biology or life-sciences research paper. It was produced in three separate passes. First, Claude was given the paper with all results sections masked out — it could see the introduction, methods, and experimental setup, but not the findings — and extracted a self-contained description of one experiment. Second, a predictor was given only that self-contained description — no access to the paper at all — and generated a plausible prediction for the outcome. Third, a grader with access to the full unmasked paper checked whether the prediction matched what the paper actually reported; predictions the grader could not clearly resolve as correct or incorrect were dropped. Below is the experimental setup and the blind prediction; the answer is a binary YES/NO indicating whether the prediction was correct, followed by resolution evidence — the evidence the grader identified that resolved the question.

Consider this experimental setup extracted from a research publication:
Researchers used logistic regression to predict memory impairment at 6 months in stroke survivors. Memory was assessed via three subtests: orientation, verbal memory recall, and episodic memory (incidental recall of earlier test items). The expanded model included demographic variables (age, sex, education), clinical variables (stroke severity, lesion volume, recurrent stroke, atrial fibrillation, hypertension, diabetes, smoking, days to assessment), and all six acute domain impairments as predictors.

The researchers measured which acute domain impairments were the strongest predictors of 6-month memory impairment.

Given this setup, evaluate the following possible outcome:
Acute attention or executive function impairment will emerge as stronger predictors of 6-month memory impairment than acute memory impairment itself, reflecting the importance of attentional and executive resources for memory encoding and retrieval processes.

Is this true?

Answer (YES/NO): NO